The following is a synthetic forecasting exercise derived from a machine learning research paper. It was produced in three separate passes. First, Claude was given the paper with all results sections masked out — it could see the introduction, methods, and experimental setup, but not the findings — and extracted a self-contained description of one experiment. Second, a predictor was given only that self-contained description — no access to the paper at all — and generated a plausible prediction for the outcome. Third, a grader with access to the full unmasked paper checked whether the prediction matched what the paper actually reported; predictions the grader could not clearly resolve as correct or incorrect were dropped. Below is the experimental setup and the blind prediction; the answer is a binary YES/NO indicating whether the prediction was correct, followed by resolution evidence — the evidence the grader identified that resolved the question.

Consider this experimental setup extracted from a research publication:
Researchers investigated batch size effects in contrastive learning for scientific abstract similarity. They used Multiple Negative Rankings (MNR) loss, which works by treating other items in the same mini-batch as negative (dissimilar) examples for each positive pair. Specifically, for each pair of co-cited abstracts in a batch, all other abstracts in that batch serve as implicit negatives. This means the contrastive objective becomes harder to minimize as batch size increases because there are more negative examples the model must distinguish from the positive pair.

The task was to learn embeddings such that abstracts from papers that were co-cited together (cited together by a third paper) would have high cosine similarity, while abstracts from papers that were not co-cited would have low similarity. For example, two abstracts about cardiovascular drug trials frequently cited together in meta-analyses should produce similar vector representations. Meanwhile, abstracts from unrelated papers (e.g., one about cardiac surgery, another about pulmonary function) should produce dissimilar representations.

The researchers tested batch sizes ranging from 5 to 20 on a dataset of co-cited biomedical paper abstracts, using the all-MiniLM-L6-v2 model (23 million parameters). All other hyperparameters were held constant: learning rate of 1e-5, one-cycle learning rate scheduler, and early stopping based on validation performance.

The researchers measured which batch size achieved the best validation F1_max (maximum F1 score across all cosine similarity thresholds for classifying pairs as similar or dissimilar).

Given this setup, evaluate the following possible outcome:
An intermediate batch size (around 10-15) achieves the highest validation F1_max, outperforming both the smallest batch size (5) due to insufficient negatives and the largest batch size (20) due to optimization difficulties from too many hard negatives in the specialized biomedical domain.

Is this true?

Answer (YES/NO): NO